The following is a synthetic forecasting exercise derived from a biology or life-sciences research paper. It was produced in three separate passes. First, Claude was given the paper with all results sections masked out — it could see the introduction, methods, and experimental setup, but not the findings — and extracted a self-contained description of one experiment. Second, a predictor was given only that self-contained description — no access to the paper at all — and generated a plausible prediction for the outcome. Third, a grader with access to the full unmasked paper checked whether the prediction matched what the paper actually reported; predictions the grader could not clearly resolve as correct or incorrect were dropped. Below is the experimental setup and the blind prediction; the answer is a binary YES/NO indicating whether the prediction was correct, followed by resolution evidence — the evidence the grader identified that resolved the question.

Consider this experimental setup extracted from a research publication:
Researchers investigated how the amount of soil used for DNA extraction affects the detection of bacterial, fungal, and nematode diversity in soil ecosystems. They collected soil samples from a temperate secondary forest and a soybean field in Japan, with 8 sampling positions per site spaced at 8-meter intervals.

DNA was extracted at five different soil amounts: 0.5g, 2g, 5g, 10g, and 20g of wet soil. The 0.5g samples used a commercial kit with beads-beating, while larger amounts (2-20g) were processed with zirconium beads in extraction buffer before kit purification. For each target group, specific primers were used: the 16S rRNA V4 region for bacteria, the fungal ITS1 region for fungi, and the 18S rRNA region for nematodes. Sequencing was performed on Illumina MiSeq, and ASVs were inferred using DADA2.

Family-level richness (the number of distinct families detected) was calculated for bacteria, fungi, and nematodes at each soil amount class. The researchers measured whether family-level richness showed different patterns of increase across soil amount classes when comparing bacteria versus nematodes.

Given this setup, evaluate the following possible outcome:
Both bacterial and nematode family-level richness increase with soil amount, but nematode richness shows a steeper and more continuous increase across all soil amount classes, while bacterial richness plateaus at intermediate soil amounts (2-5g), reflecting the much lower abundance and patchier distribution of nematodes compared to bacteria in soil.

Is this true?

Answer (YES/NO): NO